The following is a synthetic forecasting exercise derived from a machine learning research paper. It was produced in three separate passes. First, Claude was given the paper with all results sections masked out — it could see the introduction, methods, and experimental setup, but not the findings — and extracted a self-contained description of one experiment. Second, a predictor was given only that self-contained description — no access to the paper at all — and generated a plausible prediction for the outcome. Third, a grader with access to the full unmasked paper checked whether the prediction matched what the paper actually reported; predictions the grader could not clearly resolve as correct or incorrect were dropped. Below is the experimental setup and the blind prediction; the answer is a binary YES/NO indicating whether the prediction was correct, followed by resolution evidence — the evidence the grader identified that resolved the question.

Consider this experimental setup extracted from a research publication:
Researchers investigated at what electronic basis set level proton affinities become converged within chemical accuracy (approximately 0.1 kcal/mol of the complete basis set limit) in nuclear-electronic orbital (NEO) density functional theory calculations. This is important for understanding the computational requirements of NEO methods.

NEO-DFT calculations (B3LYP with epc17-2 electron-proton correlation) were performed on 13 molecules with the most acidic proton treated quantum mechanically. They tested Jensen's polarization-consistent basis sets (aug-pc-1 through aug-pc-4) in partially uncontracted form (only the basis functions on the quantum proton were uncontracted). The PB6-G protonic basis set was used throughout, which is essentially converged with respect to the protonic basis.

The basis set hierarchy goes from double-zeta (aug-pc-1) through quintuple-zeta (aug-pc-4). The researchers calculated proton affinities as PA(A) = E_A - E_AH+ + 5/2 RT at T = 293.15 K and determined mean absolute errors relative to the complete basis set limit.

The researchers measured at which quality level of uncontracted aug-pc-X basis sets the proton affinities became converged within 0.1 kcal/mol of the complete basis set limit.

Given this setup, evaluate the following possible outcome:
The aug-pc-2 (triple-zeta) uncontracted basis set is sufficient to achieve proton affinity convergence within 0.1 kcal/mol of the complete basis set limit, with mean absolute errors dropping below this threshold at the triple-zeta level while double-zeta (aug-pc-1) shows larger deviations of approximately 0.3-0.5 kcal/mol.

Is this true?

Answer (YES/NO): NO